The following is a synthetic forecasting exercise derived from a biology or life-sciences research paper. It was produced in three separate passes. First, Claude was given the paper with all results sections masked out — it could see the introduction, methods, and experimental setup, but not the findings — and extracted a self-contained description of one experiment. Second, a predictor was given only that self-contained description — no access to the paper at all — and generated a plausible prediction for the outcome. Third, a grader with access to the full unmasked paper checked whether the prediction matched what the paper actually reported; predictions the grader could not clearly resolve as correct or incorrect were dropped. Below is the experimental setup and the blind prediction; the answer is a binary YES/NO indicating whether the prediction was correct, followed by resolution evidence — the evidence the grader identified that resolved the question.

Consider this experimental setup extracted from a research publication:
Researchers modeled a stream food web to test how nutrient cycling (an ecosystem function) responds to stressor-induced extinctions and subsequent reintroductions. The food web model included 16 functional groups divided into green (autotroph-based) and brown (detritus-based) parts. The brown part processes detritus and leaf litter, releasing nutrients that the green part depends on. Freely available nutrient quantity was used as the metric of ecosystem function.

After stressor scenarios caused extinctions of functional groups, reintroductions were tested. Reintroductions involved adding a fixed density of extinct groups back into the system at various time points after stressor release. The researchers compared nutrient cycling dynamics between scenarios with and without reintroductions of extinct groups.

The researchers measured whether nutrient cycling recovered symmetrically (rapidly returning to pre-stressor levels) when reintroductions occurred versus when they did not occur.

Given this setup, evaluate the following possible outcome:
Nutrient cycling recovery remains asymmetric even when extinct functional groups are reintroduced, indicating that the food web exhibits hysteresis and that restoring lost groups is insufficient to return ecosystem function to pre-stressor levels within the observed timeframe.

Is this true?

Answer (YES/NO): YES